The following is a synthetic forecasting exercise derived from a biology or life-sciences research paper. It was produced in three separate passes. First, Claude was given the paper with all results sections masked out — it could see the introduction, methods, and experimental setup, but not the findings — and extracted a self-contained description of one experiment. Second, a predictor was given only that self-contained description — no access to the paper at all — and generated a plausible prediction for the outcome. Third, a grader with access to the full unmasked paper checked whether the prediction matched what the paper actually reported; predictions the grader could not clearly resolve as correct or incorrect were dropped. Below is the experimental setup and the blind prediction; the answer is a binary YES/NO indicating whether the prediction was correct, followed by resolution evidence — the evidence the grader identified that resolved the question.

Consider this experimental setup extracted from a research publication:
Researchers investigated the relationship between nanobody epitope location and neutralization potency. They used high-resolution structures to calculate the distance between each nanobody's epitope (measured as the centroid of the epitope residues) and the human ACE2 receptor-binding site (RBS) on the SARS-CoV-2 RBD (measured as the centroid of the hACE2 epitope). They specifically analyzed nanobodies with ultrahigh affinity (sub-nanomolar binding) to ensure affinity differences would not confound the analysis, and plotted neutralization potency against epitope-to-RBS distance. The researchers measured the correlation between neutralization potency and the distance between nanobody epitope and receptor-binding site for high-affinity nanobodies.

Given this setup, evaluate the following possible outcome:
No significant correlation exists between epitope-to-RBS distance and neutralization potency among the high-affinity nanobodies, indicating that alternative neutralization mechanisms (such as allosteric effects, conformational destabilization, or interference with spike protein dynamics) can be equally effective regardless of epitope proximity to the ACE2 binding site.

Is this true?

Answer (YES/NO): NO